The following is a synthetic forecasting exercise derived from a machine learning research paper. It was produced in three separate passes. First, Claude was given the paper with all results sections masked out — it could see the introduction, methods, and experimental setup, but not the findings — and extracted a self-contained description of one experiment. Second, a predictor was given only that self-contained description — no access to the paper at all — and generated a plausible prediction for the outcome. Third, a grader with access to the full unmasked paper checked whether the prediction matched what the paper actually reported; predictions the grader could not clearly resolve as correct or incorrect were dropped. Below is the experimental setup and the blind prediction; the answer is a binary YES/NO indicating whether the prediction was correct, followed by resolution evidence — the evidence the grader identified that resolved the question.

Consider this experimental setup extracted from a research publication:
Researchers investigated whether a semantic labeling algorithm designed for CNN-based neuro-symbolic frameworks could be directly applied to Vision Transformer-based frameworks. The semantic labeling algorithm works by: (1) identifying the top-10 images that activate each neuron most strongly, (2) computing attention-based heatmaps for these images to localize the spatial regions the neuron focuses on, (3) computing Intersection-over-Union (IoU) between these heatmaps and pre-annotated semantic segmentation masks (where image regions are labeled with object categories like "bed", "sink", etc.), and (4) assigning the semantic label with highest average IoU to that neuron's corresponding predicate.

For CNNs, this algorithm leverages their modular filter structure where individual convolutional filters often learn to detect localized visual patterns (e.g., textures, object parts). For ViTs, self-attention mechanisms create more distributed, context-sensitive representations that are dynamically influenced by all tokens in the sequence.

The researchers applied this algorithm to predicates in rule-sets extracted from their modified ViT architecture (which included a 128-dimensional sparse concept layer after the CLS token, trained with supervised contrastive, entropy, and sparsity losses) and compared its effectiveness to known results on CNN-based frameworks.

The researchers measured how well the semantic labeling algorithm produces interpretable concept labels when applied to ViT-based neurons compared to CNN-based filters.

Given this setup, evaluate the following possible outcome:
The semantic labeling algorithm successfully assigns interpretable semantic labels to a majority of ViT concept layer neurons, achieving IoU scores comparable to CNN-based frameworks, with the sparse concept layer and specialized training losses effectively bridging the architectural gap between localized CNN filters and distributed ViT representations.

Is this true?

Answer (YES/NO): NO